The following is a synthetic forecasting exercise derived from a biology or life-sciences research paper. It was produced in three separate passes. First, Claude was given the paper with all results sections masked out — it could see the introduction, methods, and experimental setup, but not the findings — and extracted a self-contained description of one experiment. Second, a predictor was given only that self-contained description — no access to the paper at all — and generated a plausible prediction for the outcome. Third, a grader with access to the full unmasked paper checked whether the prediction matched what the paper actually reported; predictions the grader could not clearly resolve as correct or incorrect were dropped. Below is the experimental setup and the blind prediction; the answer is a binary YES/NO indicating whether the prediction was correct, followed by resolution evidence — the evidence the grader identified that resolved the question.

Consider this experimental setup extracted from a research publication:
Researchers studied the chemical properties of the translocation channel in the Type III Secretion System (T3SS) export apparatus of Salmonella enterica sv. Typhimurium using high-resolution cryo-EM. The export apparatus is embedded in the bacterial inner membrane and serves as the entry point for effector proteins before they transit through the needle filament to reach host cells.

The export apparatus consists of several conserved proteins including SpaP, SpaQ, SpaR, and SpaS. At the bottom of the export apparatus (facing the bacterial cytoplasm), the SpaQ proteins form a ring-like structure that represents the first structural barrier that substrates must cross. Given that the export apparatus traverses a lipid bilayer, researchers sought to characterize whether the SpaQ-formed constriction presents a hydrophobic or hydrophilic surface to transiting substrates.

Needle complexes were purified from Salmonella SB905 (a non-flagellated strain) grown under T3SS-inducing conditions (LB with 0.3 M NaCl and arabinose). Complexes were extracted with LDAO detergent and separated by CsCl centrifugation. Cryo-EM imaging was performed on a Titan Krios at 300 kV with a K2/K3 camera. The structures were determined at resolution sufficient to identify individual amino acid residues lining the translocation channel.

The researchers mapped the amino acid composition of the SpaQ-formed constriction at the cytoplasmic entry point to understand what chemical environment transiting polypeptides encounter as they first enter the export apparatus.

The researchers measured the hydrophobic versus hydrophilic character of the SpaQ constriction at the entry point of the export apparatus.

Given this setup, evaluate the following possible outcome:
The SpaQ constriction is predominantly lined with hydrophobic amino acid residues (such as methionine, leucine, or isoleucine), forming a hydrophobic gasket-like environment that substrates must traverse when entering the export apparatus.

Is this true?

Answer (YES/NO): NO